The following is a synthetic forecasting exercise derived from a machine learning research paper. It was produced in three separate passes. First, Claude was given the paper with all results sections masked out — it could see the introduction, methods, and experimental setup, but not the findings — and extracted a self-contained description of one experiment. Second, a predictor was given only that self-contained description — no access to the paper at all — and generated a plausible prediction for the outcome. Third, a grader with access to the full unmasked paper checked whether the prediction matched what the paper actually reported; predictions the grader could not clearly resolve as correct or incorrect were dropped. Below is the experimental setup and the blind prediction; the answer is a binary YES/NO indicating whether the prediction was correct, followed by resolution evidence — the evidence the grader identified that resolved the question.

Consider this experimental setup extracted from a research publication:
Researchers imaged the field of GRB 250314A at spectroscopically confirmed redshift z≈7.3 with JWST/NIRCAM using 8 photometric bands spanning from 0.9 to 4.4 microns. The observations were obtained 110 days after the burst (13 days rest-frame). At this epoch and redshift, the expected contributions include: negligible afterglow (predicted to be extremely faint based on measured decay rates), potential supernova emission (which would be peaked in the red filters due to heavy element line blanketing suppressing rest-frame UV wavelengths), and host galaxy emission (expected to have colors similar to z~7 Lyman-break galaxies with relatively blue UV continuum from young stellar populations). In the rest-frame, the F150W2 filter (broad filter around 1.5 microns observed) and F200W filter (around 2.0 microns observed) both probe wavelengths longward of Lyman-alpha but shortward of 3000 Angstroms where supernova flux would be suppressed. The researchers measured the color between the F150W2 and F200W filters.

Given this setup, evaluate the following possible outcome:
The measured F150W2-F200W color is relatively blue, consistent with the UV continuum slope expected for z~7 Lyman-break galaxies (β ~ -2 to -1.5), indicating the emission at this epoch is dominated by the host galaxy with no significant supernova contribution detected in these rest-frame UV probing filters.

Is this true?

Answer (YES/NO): YES